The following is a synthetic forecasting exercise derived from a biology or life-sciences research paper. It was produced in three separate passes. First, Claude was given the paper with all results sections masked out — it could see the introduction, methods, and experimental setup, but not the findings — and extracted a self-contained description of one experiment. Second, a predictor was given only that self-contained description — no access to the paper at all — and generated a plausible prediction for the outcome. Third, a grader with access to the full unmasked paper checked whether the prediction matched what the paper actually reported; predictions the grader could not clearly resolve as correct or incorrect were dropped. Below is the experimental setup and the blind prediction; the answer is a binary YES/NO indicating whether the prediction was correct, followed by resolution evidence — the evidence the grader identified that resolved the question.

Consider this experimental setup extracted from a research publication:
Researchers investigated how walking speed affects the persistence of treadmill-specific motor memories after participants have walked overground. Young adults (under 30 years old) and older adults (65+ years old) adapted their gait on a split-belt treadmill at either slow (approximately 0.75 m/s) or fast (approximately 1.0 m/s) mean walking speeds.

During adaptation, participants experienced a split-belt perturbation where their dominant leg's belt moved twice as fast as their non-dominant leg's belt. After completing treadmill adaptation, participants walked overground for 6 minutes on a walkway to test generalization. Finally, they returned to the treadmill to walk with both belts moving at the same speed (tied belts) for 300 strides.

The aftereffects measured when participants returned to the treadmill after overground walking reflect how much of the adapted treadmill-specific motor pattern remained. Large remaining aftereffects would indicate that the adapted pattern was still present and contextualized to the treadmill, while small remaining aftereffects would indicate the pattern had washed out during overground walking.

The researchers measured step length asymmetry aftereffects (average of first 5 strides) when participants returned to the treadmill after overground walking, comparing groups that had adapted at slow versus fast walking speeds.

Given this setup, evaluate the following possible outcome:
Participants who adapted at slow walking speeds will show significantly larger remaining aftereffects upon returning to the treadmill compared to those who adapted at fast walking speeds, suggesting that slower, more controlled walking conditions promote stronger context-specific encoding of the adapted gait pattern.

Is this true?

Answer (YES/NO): YES